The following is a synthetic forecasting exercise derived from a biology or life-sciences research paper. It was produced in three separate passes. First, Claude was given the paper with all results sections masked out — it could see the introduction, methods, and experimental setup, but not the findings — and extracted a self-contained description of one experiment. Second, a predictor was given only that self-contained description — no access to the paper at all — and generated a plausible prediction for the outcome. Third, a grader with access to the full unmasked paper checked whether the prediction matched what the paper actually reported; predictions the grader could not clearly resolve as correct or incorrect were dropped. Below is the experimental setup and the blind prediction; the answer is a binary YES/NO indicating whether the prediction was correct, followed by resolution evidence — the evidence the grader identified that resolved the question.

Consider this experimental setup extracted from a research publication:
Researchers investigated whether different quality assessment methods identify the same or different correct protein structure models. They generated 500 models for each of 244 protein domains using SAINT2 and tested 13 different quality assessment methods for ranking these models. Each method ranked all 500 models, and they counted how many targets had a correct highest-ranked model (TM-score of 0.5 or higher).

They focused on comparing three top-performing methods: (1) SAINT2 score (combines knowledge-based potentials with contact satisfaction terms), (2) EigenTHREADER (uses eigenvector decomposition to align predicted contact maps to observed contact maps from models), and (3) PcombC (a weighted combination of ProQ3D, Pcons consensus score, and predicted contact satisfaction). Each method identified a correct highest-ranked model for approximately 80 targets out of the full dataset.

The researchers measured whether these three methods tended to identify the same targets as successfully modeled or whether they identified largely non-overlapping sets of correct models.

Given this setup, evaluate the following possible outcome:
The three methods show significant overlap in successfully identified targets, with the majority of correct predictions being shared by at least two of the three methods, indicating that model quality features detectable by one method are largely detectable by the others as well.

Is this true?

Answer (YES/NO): NO